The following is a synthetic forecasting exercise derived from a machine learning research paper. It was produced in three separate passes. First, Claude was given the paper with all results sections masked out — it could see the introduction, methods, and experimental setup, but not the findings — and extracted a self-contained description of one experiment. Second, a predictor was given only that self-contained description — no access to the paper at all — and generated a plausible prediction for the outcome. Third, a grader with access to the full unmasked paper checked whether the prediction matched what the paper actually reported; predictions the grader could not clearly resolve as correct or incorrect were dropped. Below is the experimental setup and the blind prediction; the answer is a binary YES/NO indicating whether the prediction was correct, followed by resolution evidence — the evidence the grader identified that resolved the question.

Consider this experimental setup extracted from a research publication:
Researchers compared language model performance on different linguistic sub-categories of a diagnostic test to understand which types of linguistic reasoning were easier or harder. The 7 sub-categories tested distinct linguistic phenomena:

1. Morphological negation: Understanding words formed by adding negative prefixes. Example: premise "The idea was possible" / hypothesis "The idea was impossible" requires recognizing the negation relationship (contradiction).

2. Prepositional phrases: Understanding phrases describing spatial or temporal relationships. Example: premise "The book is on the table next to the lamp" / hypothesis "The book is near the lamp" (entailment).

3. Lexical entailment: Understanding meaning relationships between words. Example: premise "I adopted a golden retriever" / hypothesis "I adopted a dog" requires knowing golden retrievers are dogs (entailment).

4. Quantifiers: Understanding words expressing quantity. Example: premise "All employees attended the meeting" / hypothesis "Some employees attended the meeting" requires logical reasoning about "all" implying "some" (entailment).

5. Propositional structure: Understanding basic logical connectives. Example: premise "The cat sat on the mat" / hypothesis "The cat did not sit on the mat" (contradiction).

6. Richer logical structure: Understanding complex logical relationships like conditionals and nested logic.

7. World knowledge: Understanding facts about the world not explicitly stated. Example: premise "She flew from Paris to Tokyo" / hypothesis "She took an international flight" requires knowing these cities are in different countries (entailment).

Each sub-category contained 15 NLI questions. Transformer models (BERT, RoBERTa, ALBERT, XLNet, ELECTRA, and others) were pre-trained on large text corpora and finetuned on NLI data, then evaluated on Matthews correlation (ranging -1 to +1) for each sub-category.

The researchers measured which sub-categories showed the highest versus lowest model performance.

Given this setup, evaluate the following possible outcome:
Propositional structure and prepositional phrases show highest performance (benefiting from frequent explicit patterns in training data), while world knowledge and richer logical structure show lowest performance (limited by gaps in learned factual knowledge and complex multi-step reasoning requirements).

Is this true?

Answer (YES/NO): NO